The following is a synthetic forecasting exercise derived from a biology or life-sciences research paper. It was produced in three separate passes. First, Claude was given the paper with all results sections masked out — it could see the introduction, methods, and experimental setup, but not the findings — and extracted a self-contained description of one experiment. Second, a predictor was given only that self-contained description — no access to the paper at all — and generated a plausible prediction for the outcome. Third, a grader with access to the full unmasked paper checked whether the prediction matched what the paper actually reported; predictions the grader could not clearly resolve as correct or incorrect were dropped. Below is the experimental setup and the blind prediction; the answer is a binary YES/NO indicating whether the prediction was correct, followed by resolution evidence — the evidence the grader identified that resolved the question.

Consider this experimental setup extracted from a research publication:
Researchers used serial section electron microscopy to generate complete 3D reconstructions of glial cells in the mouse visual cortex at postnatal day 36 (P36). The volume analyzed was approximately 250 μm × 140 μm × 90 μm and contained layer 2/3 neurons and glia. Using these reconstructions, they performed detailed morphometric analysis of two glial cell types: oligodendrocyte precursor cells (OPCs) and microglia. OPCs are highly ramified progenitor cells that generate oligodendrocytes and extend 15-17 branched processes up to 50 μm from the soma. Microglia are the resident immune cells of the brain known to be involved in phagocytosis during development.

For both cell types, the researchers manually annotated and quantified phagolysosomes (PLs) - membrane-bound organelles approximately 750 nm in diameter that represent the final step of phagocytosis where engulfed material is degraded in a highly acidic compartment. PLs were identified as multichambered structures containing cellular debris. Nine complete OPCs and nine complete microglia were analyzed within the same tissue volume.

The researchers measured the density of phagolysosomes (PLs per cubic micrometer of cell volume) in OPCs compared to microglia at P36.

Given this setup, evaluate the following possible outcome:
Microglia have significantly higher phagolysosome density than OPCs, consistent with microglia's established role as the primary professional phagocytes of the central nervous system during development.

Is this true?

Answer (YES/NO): NO